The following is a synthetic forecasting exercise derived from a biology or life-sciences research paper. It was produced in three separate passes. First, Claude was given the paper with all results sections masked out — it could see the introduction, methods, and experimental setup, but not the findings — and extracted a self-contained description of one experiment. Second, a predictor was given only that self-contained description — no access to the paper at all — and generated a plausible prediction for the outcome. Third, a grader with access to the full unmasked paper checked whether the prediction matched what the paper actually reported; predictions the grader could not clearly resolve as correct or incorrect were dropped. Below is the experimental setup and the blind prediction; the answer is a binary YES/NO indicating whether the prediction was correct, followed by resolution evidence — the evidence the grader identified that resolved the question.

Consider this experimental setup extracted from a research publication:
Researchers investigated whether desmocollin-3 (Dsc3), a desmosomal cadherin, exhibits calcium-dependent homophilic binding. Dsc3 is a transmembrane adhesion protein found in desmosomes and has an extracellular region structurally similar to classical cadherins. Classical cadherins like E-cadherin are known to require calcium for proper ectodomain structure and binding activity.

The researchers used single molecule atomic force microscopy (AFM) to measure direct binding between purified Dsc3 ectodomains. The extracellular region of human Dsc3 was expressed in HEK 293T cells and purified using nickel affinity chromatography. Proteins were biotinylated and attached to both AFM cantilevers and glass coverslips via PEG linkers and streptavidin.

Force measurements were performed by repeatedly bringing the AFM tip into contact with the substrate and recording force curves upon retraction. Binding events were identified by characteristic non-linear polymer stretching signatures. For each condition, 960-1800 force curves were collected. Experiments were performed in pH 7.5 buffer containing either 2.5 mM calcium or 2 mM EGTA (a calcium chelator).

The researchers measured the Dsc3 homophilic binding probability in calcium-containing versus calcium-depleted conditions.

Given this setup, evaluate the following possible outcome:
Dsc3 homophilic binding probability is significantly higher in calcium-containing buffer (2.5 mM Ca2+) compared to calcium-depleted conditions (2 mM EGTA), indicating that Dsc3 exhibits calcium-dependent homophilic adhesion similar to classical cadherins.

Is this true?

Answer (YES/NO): YES